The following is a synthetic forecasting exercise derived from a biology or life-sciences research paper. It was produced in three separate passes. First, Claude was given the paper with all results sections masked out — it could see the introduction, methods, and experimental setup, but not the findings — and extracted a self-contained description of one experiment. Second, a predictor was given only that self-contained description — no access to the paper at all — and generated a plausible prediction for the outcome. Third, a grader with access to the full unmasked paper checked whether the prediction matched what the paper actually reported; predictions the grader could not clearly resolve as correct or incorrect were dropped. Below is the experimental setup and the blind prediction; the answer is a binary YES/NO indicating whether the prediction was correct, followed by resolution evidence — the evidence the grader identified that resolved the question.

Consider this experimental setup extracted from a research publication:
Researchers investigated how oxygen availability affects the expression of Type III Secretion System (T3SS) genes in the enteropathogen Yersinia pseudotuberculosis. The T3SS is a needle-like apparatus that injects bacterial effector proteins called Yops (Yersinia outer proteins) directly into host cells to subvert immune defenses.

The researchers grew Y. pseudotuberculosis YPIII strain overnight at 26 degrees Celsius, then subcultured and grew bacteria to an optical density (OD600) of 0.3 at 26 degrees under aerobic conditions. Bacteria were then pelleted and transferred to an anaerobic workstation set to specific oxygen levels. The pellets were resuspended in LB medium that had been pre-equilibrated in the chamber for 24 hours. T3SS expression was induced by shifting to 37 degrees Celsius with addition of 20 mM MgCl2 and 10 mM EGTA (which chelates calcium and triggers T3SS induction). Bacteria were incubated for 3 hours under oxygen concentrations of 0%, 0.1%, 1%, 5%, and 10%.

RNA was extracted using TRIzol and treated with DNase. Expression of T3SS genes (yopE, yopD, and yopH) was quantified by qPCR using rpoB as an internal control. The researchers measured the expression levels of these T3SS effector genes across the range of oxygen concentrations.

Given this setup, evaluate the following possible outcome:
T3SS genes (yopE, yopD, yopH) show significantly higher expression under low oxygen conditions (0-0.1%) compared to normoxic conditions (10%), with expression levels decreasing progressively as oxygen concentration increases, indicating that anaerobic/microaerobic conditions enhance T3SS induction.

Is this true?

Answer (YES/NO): NO